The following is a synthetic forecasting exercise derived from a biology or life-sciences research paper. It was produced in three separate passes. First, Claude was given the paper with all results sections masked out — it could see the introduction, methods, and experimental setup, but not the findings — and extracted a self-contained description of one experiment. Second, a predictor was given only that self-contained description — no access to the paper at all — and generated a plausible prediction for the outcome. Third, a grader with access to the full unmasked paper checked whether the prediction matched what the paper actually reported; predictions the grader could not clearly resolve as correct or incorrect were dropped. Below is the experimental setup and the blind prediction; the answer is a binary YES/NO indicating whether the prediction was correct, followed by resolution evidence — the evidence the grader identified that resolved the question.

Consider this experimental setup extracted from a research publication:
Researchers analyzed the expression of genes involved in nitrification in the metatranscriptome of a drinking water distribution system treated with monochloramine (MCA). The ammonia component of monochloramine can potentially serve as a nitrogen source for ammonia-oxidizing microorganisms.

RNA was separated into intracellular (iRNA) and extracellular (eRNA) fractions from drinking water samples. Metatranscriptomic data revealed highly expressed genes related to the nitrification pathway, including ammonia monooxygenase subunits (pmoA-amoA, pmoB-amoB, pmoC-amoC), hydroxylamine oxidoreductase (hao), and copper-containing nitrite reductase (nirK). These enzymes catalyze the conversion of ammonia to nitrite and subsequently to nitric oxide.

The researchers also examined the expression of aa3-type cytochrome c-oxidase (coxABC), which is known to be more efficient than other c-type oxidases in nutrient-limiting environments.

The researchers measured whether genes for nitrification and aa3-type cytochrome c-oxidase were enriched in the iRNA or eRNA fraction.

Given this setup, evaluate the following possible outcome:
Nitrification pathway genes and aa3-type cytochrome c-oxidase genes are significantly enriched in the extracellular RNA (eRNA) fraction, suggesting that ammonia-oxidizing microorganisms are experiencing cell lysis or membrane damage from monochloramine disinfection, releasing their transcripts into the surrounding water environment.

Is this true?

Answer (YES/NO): NO